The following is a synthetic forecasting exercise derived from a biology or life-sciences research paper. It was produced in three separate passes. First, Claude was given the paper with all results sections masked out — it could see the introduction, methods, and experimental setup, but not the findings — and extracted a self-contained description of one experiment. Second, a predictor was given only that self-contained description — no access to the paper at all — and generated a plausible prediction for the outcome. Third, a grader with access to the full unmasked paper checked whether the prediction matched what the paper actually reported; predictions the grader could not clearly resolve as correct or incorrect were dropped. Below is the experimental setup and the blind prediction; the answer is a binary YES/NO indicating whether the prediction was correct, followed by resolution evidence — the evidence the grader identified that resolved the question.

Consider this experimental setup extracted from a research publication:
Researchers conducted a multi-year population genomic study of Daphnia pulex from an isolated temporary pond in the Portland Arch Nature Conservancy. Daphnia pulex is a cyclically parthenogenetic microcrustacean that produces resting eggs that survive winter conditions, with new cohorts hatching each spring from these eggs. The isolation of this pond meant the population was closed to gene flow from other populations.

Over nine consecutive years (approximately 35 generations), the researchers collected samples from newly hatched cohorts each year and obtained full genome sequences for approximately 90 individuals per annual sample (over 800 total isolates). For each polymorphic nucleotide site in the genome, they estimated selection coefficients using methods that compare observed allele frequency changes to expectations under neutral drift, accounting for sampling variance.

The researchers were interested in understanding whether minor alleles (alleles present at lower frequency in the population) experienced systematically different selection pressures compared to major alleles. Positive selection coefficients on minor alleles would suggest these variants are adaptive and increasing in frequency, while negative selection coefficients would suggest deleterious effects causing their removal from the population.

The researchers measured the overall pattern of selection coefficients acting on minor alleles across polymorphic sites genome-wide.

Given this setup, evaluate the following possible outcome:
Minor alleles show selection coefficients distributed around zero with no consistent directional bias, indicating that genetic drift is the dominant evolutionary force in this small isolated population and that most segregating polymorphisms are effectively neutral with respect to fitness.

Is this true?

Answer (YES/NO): NO